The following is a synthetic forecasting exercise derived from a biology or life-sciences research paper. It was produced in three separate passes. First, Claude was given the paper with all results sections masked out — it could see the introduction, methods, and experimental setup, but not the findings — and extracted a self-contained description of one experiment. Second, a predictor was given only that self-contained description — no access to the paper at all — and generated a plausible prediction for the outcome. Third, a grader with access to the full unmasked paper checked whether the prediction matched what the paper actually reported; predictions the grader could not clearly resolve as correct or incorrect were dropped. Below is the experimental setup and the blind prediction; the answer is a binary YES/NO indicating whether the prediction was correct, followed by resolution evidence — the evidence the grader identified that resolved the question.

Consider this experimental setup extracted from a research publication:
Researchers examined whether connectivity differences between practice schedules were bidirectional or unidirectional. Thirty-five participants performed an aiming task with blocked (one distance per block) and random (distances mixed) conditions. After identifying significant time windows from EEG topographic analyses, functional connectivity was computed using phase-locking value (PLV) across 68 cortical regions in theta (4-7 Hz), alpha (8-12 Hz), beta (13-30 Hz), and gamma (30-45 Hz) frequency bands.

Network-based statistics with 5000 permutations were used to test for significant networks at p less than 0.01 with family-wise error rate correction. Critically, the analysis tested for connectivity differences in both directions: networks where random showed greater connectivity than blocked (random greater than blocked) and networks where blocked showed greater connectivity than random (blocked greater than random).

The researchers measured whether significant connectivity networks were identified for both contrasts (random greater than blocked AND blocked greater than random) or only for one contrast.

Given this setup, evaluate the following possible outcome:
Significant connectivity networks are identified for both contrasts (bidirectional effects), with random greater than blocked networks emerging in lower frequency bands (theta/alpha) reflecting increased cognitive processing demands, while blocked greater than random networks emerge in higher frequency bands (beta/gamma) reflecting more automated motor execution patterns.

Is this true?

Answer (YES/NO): NO